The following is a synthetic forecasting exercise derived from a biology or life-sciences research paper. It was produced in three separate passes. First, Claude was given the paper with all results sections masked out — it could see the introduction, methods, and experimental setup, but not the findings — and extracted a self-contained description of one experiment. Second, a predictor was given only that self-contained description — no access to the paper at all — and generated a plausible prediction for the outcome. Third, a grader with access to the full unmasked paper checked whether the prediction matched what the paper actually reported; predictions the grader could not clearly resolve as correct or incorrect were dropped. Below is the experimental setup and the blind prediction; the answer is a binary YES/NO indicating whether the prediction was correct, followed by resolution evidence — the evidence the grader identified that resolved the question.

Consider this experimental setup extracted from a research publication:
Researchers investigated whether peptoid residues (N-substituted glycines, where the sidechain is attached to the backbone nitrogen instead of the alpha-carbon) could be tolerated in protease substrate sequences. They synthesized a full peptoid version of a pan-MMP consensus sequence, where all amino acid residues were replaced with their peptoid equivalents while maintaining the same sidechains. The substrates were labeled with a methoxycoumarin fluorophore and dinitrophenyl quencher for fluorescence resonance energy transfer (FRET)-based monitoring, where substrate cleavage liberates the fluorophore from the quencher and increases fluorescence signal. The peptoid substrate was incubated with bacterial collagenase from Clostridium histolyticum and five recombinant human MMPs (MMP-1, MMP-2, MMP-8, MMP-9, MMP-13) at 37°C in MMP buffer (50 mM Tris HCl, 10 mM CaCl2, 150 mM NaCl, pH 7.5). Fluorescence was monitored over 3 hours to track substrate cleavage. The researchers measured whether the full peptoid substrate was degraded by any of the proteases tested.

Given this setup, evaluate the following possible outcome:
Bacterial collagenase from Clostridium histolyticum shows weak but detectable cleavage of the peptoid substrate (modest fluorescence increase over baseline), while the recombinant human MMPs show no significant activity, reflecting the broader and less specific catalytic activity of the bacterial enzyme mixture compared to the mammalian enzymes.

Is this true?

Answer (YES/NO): NO